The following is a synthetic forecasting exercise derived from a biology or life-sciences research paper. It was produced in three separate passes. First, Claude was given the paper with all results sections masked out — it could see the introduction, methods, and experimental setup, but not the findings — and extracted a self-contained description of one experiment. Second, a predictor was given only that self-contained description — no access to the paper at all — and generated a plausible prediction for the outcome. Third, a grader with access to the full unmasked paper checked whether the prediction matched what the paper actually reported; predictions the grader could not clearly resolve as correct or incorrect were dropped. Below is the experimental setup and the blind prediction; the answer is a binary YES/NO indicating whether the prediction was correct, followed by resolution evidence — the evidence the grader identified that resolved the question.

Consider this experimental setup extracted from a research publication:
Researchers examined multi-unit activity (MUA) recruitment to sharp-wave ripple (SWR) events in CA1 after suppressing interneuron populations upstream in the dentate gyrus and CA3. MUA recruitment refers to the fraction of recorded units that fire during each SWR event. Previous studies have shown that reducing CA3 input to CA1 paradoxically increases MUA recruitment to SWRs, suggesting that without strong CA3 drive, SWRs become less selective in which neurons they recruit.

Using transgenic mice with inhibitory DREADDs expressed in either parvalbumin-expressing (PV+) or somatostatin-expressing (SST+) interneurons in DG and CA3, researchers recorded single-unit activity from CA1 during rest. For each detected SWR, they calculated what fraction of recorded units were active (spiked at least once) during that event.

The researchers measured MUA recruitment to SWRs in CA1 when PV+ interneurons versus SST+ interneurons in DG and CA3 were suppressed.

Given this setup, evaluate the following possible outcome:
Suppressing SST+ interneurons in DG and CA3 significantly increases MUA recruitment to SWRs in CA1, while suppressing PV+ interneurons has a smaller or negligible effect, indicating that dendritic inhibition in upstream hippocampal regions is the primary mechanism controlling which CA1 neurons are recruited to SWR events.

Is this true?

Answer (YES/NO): NO